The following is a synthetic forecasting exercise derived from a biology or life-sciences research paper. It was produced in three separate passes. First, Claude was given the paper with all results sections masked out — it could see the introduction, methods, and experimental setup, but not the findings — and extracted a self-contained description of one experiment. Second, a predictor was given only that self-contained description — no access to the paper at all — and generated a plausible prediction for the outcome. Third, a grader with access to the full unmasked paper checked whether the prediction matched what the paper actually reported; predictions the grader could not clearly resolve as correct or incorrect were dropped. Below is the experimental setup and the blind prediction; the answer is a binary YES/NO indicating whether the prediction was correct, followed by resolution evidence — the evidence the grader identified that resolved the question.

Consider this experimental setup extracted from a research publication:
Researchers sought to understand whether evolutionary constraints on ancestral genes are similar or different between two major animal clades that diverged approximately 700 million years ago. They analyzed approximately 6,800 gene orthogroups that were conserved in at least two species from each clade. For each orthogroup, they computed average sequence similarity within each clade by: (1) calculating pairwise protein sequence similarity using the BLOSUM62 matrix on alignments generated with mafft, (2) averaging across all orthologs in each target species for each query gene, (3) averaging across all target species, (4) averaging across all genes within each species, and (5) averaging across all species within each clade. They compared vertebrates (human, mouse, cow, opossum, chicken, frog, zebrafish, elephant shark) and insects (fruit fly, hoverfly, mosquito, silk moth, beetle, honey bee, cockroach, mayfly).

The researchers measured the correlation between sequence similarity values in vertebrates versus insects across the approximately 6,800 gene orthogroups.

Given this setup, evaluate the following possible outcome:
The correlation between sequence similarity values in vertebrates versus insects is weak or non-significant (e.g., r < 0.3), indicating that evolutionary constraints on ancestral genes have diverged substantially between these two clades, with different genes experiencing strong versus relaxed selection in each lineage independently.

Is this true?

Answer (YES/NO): NO